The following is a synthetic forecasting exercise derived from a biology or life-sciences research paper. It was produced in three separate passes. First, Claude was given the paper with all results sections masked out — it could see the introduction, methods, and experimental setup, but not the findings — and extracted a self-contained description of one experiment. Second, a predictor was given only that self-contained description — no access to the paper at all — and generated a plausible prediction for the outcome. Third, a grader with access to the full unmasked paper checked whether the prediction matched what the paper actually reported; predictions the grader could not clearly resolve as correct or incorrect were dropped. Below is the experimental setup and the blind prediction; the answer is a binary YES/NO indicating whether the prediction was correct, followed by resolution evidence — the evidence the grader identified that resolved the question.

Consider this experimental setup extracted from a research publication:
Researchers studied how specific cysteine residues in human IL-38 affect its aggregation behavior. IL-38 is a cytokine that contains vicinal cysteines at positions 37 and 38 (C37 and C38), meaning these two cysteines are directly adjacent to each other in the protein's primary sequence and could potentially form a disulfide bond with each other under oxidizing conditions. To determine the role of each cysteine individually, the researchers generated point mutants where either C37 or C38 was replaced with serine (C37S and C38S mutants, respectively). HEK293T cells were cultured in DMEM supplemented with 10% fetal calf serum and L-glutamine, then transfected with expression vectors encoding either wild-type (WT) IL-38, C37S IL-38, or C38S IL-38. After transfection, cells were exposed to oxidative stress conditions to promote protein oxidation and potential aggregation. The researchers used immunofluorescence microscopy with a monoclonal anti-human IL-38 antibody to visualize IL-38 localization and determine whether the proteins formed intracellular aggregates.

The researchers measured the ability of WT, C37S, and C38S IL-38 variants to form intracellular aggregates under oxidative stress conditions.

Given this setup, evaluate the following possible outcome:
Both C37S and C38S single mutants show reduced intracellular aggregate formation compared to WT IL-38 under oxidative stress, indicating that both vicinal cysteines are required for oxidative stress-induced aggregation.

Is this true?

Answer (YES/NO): YES